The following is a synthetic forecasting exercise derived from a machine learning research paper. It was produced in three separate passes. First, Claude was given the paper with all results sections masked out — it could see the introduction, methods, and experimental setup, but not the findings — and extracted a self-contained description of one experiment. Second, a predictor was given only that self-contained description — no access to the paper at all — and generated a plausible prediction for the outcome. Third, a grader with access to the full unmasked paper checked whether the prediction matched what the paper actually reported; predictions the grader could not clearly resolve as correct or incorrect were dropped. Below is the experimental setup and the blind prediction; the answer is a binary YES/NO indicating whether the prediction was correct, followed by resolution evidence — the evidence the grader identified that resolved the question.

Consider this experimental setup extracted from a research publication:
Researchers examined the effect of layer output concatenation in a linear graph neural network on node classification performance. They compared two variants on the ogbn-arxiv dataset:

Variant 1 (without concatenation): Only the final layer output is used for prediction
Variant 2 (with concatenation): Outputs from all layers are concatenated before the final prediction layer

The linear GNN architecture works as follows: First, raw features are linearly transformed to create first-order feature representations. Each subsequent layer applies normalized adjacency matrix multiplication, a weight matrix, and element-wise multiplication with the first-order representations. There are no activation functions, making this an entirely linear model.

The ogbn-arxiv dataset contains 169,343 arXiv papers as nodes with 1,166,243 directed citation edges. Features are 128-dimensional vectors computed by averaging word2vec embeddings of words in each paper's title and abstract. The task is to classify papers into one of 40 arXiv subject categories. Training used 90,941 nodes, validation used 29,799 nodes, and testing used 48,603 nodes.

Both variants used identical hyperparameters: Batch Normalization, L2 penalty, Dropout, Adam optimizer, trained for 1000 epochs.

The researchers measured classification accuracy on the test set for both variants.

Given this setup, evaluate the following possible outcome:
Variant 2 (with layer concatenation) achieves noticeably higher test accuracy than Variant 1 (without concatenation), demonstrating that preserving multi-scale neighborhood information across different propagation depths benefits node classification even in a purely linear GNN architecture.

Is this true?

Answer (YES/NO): YES